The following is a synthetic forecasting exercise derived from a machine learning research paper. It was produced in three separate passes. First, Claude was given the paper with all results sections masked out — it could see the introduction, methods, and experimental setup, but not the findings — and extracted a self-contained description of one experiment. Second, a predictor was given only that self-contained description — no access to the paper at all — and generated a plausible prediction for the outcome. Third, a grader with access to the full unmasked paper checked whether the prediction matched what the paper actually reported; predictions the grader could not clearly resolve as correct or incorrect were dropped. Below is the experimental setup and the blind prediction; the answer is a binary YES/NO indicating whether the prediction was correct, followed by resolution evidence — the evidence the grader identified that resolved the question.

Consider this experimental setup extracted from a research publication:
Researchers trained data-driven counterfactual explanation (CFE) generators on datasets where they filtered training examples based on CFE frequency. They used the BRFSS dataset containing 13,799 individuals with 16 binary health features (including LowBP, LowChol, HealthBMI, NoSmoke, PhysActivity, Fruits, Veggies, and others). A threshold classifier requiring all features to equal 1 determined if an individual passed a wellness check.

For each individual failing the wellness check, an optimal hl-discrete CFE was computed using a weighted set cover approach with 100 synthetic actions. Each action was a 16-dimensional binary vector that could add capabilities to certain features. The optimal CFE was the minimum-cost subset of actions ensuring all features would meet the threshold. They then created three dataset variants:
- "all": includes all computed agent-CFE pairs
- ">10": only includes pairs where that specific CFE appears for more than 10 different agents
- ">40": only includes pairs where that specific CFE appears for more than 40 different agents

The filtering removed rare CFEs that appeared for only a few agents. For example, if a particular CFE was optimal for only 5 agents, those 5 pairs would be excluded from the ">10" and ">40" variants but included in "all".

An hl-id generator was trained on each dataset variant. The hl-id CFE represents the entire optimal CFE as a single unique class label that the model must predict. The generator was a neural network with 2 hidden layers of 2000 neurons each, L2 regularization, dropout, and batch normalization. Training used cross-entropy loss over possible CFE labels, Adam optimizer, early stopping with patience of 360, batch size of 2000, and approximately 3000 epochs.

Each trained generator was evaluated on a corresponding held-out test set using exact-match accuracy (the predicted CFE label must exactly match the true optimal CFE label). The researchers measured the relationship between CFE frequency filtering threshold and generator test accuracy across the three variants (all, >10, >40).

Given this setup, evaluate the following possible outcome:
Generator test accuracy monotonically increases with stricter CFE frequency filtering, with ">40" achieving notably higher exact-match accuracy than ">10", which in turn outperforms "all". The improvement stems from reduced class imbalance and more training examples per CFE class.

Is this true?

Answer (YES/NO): YES